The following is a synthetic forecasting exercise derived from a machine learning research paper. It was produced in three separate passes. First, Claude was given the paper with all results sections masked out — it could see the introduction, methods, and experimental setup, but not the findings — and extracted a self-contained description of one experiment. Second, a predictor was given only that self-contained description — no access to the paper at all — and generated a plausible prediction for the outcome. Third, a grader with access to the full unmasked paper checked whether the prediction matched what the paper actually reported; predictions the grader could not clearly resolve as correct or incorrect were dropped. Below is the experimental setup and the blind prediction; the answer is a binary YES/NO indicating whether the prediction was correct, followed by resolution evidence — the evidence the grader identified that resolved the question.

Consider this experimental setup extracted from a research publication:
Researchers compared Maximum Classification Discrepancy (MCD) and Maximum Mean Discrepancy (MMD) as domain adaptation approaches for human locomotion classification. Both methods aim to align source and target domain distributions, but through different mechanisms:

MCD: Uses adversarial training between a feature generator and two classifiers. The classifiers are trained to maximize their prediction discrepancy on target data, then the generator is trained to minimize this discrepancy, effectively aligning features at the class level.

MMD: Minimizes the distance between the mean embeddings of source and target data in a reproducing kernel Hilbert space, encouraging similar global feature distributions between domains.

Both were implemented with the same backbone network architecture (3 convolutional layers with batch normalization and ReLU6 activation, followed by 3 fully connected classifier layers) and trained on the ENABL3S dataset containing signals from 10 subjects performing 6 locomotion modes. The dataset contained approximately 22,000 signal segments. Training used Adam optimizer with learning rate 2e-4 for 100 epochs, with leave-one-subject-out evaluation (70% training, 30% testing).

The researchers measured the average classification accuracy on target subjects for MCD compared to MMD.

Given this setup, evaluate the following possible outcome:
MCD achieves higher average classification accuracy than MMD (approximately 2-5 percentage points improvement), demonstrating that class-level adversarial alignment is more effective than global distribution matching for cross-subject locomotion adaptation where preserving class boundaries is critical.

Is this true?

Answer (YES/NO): NO